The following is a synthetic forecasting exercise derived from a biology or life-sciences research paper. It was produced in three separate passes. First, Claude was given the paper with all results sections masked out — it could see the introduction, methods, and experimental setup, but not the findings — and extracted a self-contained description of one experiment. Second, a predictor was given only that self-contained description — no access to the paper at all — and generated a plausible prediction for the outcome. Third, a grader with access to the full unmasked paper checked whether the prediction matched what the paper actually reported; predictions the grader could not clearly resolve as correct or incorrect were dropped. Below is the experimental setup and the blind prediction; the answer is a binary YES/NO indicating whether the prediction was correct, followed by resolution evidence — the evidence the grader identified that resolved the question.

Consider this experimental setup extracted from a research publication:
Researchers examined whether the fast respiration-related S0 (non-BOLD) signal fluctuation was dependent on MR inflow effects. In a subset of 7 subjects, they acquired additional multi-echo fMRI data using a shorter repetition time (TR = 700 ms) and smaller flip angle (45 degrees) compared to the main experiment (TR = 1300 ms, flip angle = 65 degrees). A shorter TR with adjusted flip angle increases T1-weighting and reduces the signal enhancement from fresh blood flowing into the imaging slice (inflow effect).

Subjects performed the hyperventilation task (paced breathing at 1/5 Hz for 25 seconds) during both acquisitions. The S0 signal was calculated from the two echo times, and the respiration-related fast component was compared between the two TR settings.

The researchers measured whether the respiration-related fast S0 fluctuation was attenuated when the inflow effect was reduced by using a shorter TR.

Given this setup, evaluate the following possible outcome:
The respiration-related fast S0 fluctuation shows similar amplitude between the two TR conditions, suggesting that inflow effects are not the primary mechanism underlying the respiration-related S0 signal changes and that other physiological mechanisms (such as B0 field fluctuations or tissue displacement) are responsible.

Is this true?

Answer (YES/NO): YES